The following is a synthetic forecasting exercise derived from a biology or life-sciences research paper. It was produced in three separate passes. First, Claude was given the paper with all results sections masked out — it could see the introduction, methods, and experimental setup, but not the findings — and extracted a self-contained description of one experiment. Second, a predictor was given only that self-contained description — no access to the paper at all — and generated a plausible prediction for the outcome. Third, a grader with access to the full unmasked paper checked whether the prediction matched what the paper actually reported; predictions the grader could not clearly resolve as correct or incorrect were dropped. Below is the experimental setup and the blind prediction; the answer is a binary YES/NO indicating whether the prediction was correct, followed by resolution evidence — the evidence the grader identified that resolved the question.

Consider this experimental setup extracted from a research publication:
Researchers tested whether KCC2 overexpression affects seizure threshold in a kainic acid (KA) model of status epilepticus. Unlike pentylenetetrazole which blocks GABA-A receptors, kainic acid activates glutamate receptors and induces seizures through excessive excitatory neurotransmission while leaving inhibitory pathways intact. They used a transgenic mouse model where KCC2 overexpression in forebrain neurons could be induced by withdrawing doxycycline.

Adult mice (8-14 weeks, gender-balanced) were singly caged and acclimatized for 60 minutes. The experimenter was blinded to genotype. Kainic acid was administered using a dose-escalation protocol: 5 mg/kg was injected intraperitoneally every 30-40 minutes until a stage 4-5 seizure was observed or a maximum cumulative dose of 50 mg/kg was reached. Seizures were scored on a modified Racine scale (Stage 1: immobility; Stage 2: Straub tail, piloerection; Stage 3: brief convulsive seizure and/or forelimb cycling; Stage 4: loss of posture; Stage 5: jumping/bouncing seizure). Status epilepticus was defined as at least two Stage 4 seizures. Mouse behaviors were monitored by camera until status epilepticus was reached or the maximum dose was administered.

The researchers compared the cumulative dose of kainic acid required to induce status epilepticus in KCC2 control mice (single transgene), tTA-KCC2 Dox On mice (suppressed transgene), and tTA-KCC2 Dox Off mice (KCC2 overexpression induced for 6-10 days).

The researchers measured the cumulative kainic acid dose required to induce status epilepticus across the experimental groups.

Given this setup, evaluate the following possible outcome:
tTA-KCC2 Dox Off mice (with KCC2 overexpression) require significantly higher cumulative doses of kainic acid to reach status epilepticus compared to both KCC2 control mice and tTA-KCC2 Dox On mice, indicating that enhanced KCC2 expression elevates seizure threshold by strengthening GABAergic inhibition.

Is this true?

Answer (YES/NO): YES